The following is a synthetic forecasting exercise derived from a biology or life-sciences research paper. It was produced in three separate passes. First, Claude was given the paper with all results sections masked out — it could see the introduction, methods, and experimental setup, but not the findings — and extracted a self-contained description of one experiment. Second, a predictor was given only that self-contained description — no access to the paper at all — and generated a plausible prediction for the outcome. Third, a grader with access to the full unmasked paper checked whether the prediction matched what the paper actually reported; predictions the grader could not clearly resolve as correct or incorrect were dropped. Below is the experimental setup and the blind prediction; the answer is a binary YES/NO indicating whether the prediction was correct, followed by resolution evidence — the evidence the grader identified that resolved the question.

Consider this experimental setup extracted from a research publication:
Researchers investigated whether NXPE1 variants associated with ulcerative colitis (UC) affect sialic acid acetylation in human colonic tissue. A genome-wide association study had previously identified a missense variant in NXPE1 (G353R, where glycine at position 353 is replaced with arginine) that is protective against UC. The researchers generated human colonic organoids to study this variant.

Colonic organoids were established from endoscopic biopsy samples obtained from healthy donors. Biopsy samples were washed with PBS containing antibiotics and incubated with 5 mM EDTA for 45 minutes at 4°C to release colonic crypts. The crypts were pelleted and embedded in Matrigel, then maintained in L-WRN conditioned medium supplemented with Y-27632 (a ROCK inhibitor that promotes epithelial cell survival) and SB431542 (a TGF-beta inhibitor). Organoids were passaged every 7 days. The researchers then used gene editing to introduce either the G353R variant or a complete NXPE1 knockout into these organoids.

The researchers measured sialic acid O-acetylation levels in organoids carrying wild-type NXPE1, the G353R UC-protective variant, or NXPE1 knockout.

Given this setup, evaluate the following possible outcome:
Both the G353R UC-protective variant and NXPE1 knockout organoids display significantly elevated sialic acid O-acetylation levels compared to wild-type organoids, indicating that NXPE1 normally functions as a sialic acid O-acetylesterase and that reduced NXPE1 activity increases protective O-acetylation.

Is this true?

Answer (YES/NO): NO